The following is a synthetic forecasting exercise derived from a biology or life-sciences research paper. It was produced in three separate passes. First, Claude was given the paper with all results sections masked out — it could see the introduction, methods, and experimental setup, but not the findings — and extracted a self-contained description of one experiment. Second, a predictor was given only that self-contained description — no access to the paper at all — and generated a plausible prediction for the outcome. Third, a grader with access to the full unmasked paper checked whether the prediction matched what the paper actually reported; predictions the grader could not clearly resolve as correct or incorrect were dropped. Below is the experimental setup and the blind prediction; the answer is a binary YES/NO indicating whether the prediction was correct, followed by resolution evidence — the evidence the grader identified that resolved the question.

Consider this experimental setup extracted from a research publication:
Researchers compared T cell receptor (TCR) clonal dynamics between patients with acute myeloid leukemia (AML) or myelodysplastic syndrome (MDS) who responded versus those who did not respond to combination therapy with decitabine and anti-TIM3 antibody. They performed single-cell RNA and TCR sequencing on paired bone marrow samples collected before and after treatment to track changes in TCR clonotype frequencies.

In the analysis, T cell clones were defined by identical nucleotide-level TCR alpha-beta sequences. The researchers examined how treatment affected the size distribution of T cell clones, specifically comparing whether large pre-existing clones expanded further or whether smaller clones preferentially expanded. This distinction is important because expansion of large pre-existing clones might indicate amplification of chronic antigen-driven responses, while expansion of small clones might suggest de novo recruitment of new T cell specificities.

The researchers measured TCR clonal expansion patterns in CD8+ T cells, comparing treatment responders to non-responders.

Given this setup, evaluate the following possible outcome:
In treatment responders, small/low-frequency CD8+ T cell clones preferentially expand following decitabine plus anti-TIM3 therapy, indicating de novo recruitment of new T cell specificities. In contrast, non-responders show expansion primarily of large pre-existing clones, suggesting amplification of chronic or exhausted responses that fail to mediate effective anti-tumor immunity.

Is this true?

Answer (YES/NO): YES